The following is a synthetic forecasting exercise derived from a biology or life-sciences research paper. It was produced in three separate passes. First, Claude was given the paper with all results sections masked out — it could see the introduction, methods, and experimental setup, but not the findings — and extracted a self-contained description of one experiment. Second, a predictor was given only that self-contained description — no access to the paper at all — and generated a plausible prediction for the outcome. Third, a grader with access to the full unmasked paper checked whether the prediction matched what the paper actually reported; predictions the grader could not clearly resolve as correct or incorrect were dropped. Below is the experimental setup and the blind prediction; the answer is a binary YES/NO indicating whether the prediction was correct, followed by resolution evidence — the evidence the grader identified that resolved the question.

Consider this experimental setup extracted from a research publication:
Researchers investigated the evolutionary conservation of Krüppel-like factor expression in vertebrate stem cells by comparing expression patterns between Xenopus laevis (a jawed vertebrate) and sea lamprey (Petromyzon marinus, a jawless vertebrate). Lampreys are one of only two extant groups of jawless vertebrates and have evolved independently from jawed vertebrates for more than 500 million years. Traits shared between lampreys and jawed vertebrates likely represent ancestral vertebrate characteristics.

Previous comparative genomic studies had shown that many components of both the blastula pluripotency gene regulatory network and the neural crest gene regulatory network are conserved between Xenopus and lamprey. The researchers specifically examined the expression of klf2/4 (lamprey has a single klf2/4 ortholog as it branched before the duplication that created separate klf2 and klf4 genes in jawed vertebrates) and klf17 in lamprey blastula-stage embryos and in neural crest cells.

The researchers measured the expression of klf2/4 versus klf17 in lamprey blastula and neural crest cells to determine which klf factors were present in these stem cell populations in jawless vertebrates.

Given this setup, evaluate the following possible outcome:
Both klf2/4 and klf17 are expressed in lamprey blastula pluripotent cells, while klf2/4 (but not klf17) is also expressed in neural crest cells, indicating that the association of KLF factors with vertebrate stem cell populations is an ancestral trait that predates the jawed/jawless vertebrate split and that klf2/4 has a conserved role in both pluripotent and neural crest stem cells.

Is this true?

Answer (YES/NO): NO